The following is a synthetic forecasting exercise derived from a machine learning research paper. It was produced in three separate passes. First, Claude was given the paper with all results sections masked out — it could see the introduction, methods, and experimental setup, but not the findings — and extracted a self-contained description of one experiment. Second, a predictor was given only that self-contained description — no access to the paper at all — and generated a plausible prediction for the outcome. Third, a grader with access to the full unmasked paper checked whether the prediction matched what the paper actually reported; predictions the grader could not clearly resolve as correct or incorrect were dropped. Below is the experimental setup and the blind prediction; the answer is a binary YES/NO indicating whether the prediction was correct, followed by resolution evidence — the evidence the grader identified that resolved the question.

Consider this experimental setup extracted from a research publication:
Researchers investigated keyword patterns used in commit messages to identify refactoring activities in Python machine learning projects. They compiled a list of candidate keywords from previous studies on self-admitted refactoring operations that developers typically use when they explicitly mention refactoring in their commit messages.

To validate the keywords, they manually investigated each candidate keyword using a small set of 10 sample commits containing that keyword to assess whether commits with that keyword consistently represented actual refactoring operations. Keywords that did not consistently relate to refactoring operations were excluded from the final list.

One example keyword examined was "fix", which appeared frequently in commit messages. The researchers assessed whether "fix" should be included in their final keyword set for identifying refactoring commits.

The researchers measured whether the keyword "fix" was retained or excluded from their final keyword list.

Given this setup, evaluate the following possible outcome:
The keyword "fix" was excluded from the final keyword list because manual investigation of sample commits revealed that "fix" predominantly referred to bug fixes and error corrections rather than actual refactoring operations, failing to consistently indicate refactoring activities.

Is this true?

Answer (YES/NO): YES